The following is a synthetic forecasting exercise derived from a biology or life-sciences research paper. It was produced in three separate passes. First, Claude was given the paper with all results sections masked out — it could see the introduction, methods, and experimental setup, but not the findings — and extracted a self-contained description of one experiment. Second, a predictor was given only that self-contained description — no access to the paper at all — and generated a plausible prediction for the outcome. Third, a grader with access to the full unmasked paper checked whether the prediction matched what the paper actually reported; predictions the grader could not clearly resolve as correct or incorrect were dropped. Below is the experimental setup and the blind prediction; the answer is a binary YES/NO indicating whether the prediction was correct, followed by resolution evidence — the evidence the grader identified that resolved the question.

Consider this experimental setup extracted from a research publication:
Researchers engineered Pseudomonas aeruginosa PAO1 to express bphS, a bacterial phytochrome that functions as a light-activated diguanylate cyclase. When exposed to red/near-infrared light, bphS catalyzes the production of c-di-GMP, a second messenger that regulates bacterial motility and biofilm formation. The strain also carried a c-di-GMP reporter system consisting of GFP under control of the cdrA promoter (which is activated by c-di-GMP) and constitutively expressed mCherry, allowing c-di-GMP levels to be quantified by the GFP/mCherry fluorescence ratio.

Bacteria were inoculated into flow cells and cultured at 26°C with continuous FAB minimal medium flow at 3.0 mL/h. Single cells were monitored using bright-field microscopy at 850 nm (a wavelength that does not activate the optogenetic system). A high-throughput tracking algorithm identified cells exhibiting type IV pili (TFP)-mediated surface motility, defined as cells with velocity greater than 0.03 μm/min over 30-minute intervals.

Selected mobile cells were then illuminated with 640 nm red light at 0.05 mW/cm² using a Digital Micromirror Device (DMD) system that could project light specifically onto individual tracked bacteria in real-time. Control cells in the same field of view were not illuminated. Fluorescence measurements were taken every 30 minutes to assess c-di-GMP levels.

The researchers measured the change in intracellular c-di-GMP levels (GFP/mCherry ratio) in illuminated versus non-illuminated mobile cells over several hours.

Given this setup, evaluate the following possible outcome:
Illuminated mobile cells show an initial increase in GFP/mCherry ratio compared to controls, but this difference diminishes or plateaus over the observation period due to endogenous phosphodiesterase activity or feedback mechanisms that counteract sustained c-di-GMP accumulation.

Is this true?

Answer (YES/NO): NO